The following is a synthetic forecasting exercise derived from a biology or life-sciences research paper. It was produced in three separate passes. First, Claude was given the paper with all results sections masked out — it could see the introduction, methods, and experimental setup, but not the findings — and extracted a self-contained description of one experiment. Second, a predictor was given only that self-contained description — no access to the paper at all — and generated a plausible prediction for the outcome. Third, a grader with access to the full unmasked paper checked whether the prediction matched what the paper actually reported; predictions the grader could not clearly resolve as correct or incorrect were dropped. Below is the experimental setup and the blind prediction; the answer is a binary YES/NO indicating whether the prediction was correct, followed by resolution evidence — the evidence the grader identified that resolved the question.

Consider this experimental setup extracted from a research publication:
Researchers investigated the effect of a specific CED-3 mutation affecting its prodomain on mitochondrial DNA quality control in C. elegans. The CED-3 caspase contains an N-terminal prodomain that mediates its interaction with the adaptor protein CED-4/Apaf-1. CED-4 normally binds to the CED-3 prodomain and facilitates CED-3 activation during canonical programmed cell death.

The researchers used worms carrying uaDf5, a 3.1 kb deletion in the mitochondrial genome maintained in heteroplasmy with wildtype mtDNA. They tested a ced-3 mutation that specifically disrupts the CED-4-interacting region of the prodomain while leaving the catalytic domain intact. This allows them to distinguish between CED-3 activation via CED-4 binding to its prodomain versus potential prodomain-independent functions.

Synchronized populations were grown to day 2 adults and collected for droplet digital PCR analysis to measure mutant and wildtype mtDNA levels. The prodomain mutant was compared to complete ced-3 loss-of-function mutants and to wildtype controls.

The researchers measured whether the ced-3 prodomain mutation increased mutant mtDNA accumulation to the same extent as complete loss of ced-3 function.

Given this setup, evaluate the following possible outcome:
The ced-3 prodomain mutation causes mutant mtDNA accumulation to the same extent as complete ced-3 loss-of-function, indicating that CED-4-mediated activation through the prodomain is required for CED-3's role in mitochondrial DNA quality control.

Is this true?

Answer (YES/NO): NO